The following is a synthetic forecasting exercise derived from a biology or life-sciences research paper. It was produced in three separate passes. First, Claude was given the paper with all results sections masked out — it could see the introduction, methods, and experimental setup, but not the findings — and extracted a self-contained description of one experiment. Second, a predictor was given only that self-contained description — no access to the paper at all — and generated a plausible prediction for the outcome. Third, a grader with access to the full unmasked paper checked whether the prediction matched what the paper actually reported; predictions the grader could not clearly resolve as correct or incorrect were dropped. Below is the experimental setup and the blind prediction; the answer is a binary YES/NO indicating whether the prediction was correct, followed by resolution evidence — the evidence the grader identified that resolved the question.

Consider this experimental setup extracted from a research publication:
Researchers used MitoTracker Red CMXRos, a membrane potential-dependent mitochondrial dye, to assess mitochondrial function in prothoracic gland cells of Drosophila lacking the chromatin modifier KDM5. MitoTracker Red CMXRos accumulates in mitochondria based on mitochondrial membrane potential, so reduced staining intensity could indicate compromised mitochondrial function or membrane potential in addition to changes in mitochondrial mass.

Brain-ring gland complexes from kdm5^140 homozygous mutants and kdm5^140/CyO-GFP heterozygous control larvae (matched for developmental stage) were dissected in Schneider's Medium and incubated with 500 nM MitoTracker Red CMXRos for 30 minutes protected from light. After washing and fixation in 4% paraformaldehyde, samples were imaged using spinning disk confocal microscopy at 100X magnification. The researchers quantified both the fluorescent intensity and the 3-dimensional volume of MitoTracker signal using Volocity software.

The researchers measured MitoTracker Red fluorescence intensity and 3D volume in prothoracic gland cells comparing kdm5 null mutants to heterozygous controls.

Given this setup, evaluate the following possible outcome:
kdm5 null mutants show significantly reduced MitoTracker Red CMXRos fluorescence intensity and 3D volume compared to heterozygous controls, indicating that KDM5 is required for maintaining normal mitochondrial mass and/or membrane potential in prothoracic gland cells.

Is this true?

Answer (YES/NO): NO